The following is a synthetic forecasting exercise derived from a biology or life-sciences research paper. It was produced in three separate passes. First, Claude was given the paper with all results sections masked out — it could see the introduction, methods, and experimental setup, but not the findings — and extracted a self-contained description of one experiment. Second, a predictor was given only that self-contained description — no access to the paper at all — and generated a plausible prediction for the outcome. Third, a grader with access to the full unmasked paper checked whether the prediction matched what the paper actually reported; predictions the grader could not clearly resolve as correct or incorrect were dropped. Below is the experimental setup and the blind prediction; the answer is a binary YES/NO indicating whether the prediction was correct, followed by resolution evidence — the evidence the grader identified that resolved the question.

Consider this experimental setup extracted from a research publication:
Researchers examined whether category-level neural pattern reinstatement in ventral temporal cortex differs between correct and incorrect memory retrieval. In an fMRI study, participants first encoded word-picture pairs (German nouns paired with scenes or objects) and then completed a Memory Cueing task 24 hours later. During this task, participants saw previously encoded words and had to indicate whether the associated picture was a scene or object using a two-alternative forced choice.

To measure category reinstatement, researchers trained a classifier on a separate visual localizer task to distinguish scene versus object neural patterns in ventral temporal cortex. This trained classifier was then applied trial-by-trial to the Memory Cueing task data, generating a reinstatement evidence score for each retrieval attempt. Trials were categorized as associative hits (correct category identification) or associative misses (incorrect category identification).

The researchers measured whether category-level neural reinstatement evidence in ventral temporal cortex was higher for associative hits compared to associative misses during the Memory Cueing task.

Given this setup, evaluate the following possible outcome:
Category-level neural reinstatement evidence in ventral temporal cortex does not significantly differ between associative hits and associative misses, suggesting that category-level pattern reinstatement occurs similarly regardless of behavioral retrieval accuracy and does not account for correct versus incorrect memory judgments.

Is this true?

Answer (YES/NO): NO